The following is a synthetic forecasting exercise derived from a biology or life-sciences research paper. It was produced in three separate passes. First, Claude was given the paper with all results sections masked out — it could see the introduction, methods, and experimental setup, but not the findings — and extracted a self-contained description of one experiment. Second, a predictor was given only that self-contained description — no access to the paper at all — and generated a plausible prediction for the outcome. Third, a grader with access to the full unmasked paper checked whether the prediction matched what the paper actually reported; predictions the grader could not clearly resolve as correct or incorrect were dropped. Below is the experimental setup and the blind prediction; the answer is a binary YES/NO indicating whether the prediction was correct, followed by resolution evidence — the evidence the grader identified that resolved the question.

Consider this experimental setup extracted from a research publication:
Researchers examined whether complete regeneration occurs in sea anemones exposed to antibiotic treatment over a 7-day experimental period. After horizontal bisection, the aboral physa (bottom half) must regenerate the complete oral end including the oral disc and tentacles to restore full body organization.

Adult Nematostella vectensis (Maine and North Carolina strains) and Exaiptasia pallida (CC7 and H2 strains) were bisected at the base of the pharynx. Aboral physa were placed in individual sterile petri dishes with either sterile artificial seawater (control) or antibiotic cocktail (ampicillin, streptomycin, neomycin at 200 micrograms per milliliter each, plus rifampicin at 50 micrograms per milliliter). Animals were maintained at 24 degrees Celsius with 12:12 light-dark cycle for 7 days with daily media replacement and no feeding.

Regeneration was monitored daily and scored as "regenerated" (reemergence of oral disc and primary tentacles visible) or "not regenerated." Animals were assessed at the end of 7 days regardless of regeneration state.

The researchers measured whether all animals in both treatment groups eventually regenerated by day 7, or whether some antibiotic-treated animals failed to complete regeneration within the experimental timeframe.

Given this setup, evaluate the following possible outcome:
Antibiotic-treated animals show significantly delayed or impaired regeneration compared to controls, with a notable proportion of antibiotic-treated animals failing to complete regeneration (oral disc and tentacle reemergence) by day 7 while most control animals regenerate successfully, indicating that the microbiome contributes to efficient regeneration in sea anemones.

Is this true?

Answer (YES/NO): YES